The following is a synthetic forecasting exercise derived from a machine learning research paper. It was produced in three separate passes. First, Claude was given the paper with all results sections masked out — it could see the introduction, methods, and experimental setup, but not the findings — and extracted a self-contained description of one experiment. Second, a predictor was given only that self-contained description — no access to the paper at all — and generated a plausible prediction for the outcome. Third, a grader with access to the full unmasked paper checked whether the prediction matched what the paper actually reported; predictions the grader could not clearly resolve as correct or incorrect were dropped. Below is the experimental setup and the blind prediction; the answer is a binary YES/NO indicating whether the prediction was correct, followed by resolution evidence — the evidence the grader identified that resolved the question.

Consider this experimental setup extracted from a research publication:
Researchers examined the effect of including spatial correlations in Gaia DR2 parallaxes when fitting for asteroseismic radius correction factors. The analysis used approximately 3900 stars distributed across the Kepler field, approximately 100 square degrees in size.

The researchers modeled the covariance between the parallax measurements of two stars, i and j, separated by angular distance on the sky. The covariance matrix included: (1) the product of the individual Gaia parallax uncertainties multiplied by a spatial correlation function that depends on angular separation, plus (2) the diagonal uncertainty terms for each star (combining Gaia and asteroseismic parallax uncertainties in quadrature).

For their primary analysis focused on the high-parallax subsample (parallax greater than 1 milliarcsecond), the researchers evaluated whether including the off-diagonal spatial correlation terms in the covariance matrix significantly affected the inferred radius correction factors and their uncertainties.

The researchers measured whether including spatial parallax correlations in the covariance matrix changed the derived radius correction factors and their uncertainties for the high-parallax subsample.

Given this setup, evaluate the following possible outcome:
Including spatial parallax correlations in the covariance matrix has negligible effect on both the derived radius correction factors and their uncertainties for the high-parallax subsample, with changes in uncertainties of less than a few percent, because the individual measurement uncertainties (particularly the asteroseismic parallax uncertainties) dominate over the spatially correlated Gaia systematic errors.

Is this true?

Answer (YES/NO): NO